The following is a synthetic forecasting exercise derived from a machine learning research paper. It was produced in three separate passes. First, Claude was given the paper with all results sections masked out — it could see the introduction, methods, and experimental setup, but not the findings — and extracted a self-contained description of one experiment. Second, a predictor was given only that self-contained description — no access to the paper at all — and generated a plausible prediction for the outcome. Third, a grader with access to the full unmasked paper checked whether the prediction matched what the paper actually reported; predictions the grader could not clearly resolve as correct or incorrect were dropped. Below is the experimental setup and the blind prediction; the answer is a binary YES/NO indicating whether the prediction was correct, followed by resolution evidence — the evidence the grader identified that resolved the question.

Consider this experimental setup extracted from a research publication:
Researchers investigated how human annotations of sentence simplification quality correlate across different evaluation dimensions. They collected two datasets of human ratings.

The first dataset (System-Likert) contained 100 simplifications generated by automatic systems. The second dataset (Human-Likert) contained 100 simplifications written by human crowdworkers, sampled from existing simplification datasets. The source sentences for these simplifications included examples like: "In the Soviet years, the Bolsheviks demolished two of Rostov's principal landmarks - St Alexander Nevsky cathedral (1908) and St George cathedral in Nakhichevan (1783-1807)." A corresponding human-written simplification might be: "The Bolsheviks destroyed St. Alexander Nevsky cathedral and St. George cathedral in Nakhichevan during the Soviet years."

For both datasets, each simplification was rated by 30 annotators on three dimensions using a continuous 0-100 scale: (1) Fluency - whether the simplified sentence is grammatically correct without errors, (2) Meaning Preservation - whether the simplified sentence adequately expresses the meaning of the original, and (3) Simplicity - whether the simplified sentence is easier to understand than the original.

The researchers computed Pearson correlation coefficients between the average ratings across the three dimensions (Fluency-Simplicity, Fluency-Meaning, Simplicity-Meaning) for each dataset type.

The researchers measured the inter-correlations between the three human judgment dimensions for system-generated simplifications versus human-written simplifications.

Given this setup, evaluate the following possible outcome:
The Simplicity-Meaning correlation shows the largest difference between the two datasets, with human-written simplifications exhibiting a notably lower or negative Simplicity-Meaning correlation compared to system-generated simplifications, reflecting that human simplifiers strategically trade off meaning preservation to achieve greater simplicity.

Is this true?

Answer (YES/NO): YES